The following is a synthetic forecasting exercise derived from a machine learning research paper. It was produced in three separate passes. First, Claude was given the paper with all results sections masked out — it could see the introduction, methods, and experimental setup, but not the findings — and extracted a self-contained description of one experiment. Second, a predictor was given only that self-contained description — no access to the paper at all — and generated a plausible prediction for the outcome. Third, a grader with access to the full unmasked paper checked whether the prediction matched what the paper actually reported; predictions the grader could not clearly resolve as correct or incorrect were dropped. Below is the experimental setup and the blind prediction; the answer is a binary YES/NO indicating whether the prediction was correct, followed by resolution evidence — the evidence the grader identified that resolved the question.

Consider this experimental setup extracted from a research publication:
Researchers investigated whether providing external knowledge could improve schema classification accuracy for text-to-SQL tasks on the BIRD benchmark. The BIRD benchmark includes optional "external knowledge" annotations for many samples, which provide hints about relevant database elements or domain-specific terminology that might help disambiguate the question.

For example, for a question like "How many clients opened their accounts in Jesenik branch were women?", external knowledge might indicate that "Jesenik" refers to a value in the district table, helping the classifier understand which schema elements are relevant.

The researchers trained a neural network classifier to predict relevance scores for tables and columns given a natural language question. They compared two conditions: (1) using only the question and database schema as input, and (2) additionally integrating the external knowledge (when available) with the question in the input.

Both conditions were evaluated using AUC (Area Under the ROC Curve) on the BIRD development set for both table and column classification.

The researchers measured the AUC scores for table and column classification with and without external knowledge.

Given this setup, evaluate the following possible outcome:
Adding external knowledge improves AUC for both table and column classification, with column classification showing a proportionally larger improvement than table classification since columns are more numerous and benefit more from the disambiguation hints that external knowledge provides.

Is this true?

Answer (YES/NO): YES